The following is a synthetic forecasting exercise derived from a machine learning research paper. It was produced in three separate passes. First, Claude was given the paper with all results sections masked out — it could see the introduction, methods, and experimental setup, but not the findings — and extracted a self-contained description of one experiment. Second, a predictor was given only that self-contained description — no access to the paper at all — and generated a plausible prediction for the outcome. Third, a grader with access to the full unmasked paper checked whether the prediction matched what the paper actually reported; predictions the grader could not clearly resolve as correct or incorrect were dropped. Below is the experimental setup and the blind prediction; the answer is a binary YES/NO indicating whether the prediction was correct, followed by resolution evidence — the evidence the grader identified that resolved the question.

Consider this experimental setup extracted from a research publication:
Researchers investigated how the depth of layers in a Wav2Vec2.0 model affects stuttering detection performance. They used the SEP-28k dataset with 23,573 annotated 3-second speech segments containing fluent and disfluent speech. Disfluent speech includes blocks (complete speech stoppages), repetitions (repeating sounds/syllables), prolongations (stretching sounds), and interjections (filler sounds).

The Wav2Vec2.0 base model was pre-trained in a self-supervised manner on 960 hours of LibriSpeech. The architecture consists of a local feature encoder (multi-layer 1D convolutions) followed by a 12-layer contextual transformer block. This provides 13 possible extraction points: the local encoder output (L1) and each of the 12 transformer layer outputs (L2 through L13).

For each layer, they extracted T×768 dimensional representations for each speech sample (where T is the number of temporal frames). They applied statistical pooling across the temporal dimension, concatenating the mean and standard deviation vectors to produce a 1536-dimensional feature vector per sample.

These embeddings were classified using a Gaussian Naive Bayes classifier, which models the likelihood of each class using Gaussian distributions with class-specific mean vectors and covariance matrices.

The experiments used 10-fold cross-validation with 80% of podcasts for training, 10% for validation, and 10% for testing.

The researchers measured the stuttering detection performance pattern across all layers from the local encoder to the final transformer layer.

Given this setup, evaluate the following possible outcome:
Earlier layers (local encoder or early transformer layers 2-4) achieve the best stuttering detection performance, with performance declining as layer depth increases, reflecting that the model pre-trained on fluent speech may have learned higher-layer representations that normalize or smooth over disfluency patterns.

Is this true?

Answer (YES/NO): NO